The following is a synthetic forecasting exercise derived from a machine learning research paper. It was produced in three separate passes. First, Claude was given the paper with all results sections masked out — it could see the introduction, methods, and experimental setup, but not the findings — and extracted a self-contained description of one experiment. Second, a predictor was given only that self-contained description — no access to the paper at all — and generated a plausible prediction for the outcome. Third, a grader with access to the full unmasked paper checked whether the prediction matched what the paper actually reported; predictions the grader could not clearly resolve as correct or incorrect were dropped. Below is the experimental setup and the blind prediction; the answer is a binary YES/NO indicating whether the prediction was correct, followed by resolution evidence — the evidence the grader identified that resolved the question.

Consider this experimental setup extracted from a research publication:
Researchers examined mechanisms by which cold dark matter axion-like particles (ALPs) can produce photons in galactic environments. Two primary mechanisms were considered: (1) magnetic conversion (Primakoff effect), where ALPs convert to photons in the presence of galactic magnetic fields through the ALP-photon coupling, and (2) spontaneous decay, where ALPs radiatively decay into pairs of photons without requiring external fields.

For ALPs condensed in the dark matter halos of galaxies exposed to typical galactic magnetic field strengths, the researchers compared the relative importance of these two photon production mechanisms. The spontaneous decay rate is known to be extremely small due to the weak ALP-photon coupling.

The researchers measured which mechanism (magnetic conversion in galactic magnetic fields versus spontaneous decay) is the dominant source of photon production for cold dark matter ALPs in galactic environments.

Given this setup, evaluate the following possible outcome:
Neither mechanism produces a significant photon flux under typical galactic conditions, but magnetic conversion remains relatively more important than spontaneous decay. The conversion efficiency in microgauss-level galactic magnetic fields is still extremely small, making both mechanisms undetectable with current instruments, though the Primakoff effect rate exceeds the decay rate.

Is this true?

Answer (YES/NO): NO